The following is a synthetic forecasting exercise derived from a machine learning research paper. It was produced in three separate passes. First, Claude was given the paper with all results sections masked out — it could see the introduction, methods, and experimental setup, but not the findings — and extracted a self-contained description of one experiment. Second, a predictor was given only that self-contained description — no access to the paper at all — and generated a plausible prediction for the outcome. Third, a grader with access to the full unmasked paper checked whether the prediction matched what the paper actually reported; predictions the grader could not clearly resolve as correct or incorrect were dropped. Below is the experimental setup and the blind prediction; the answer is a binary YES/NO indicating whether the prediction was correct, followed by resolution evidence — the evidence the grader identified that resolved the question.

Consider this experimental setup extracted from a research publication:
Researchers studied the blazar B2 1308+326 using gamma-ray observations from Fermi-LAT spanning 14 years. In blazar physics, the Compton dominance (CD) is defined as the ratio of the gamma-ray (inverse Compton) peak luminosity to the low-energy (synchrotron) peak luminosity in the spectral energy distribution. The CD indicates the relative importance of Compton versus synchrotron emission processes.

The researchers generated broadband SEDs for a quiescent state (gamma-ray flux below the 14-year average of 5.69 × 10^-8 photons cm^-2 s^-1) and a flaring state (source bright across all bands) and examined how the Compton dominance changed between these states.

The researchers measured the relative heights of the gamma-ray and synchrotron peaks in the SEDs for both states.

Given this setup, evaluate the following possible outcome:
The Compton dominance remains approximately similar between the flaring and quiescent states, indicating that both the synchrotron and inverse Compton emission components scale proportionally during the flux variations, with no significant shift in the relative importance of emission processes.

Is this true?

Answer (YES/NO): NO